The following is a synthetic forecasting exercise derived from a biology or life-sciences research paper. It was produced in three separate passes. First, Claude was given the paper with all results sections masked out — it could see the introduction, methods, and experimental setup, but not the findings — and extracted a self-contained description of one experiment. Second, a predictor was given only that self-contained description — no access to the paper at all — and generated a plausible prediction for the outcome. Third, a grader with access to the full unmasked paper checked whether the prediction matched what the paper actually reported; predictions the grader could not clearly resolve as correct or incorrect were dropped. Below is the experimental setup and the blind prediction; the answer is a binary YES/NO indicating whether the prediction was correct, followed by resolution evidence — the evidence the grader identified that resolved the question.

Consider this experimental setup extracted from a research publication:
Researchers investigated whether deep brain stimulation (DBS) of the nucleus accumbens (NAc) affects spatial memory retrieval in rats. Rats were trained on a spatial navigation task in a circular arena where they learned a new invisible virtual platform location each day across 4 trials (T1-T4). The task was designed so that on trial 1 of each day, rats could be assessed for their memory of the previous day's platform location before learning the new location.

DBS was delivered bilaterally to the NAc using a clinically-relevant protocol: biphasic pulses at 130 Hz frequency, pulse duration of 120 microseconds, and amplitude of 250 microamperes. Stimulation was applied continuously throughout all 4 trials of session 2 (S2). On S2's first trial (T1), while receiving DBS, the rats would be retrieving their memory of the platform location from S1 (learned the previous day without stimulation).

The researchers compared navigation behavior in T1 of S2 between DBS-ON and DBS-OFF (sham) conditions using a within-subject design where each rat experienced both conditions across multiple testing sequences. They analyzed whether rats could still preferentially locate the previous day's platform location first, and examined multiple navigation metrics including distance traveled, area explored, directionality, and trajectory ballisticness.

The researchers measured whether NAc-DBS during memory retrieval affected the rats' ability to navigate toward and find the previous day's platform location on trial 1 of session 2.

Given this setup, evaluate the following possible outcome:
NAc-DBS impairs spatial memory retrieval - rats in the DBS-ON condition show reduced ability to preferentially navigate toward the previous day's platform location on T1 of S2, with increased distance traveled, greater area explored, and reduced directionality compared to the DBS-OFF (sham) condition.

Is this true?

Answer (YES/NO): NO